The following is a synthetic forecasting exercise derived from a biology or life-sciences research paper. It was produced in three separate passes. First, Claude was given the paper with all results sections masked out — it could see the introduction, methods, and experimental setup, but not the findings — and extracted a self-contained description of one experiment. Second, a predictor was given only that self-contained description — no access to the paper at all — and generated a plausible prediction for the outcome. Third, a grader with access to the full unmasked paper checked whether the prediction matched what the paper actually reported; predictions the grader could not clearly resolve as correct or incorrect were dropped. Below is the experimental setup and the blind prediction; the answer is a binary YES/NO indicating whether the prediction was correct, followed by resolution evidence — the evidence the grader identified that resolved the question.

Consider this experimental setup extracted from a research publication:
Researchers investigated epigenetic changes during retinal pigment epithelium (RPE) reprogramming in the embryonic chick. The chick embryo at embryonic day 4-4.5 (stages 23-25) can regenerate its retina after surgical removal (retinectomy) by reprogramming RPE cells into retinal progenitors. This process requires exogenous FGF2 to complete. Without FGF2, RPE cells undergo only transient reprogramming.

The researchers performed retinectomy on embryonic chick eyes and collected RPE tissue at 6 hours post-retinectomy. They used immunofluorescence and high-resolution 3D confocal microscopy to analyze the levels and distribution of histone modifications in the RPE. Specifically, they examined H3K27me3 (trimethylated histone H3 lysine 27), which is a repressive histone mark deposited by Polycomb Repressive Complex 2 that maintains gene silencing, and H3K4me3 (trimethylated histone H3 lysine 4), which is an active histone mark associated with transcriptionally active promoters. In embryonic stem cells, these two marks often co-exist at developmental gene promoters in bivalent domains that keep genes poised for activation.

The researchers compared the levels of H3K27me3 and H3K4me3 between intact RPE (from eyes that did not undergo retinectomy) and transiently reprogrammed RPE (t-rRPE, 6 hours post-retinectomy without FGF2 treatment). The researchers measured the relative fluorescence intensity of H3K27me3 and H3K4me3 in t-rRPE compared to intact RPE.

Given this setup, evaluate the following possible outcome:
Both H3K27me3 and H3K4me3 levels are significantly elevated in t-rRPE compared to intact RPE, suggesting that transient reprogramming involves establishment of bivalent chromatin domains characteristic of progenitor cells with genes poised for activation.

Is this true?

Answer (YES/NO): NO